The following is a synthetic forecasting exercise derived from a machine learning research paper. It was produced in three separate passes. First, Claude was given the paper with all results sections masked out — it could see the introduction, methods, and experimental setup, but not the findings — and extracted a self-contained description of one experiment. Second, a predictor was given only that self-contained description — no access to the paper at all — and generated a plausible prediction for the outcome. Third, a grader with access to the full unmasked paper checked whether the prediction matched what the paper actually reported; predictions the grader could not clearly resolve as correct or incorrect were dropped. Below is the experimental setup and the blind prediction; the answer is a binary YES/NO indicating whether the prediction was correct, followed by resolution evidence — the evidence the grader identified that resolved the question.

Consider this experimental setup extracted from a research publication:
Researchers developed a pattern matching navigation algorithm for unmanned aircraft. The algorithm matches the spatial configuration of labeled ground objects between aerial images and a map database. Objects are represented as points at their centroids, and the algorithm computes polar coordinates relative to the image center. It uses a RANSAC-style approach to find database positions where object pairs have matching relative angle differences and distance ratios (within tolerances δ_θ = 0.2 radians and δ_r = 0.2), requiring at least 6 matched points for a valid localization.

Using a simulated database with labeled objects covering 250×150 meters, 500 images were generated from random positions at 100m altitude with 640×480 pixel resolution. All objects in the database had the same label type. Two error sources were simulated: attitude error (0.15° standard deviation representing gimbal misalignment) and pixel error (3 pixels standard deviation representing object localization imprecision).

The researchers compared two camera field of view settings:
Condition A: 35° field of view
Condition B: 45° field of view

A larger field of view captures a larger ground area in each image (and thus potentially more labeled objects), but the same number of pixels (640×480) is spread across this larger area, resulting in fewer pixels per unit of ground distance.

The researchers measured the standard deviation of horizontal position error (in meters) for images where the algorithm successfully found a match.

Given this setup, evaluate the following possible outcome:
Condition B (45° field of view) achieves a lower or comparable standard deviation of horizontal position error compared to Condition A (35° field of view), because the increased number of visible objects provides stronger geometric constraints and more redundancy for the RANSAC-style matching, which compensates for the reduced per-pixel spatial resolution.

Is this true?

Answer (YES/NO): NO